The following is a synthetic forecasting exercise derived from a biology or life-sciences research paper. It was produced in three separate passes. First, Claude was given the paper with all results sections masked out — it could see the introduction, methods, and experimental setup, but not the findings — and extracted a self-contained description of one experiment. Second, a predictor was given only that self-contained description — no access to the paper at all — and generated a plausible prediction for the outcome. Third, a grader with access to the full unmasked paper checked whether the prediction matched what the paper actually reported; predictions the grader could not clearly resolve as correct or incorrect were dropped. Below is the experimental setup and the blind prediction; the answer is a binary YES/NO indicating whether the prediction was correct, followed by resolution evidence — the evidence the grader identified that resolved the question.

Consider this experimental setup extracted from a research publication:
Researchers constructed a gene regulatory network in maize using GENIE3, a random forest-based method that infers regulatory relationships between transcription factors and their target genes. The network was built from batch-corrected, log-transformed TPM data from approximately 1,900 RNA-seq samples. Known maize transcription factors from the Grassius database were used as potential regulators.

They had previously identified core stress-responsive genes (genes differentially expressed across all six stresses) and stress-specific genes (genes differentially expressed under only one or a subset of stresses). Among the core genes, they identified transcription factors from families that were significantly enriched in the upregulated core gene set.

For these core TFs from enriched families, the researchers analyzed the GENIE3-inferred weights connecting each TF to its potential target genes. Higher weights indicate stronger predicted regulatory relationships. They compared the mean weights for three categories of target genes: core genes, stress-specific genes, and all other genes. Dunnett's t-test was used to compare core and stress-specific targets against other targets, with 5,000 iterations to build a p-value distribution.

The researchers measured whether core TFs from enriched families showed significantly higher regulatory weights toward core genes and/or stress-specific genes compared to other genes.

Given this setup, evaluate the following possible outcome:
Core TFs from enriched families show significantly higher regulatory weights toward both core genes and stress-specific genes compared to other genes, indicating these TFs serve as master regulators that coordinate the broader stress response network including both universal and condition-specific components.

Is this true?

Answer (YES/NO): NO